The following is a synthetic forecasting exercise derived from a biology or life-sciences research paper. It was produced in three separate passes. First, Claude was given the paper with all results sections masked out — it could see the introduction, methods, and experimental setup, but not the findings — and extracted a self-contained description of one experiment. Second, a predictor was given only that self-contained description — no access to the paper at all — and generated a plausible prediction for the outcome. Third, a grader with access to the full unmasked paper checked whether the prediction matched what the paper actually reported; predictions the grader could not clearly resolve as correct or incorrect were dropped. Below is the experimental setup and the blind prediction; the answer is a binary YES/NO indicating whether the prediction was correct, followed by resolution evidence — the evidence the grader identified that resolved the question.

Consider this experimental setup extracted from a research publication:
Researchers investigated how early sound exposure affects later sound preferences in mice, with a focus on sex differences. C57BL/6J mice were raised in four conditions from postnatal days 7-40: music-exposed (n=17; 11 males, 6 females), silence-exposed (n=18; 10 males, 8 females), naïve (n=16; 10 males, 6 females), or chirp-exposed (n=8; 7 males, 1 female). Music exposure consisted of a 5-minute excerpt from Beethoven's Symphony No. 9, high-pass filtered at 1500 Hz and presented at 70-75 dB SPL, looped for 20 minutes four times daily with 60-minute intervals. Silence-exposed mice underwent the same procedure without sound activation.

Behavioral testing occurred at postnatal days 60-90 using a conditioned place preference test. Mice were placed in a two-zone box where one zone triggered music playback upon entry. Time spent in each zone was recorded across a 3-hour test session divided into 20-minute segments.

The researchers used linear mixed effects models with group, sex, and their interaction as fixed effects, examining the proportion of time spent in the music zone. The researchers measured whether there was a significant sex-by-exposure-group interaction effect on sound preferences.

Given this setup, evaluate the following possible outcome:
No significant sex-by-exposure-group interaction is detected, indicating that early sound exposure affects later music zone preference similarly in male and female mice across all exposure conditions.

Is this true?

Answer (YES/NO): NO